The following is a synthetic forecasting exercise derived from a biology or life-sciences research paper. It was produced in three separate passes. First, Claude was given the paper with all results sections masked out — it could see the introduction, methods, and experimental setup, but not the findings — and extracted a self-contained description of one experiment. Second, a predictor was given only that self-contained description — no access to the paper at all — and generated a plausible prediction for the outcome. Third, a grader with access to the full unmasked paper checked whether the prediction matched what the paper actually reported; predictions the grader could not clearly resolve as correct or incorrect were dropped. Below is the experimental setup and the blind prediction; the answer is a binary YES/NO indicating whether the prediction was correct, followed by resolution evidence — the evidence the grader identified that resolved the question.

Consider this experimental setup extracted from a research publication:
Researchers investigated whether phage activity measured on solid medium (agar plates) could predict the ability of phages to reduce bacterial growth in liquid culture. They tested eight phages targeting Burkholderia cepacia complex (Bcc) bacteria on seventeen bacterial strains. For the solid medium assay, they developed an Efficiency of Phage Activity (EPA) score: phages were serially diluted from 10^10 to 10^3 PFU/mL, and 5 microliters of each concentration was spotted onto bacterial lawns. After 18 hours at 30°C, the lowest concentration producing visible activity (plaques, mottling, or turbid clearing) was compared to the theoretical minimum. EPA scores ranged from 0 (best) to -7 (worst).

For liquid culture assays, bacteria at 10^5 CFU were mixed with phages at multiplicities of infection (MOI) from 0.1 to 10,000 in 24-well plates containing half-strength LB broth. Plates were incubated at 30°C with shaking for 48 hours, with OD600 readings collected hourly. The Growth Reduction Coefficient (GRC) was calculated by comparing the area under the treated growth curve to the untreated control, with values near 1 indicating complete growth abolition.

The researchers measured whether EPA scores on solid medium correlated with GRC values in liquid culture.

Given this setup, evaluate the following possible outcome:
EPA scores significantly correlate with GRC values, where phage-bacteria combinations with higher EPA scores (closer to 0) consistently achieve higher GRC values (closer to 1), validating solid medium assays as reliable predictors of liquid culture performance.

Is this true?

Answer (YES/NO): NO